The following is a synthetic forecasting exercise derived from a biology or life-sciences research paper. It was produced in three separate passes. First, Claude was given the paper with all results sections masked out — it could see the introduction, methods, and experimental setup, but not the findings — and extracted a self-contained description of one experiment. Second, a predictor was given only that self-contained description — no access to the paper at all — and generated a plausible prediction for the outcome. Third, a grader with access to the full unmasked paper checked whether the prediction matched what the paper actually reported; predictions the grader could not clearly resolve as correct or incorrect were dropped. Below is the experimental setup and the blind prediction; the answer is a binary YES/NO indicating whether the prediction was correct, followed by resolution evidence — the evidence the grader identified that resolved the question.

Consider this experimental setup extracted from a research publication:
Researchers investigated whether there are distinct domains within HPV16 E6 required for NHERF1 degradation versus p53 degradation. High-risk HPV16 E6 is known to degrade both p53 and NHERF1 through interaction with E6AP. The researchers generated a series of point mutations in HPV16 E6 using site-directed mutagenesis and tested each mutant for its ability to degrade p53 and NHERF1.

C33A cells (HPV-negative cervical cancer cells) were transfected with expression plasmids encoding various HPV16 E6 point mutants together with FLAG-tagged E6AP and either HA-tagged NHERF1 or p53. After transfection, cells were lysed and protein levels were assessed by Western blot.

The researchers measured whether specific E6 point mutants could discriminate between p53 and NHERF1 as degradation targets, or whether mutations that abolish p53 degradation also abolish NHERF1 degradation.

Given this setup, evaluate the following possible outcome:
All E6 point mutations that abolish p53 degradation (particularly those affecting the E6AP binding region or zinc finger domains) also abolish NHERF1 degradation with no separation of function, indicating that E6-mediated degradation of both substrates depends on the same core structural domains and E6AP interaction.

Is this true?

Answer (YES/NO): NO